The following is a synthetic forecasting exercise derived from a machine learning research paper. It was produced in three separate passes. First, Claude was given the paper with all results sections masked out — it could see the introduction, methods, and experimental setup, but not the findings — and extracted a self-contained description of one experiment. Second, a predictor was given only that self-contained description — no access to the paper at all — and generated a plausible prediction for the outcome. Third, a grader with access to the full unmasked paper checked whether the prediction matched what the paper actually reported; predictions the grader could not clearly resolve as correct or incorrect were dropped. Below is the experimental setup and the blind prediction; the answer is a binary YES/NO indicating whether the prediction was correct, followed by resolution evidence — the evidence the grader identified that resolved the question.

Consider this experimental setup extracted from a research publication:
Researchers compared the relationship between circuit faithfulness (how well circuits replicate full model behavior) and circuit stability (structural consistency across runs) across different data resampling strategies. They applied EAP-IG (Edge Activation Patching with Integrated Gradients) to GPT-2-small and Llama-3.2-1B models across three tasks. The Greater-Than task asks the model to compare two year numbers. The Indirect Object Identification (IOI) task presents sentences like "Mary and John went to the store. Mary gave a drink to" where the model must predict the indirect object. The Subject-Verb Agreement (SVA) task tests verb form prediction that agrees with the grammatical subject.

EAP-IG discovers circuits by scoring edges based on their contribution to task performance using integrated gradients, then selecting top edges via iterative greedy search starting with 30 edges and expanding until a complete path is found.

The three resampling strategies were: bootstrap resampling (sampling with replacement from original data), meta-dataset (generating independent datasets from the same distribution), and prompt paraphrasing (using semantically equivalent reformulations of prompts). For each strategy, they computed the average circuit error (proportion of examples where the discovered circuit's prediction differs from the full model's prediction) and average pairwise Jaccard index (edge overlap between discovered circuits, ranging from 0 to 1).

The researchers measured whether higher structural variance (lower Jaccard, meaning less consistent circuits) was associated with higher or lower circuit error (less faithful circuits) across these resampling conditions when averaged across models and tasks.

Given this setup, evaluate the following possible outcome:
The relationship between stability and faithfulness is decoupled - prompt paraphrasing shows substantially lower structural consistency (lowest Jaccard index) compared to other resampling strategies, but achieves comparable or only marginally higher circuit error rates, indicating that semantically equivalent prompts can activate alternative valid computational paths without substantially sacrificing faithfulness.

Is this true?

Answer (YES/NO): NO